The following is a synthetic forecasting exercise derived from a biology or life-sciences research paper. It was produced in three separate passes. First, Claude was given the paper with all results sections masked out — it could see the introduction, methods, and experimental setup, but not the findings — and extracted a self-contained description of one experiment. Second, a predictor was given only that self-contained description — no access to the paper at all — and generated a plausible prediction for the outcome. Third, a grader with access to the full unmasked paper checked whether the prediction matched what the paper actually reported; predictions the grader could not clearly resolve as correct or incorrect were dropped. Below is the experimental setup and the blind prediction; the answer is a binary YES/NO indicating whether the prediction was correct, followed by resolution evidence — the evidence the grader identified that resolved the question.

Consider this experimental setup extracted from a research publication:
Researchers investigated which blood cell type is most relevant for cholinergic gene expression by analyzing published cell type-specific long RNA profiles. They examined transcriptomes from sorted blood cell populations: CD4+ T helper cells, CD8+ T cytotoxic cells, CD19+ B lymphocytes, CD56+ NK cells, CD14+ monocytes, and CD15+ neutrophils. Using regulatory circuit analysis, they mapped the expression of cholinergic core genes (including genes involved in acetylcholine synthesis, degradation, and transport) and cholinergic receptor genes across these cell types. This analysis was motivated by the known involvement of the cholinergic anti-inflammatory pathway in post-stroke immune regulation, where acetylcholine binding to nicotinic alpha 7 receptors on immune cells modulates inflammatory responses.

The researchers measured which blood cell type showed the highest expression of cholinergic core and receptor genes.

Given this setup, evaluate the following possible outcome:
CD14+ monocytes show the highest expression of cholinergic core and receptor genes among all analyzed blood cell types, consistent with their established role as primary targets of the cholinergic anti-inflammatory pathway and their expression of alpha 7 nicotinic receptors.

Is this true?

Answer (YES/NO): YES